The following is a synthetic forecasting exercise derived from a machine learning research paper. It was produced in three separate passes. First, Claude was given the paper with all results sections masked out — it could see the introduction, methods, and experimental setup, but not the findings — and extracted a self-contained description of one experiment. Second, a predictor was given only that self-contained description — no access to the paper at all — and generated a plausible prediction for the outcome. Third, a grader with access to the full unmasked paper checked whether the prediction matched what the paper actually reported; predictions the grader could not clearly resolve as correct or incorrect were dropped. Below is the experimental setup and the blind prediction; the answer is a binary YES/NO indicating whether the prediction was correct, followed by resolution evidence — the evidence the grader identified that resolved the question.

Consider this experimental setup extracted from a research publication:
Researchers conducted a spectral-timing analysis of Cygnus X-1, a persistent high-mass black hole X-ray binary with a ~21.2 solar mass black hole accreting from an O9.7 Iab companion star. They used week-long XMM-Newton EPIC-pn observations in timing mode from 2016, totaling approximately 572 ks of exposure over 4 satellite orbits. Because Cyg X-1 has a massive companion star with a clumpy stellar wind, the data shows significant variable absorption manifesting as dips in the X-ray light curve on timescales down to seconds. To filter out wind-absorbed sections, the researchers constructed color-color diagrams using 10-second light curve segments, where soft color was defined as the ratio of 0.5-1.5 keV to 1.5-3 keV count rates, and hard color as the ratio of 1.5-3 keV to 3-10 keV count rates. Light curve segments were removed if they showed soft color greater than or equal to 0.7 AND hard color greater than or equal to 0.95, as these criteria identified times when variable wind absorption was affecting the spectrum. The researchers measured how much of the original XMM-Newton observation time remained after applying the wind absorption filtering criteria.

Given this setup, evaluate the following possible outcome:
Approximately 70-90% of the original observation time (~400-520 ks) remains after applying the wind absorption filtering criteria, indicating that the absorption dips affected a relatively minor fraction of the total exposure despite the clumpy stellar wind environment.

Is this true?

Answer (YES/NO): NO